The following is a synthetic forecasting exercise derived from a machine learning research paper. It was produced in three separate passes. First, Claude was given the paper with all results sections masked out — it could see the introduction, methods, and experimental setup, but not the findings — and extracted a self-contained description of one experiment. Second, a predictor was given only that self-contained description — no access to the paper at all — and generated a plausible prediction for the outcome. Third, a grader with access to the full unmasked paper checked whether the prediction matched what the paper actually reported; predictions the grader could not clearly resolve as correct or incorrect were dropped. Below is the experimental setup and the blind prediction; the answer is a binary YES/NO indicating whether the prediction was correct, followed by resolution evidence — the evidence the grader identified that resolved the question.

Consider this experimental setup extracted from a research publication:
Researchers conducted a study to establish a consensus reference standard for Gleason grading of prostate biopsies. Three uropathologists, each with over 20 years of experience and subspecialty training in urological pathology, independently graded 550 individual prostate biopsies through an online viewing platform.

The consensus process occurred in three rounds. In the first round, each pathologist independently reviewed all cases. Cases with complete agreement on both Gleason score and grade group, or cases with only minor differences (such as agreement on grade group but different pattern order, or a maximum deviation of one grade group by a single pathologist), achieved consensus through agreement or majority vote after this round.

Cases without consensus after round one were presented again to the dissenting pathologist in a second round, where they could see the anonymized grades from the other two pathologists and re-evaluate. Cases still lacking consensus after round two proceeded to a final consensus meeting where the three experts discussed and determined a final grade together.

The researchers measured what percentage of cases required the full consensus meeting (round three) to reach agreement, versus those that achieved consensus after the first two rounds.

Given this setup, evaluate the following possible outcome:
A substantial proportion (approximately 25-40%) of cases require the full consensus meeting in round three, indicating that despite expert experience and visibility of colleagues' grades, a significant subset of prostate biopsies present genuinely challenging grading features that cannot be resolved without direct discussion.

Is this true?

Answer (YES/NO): NO